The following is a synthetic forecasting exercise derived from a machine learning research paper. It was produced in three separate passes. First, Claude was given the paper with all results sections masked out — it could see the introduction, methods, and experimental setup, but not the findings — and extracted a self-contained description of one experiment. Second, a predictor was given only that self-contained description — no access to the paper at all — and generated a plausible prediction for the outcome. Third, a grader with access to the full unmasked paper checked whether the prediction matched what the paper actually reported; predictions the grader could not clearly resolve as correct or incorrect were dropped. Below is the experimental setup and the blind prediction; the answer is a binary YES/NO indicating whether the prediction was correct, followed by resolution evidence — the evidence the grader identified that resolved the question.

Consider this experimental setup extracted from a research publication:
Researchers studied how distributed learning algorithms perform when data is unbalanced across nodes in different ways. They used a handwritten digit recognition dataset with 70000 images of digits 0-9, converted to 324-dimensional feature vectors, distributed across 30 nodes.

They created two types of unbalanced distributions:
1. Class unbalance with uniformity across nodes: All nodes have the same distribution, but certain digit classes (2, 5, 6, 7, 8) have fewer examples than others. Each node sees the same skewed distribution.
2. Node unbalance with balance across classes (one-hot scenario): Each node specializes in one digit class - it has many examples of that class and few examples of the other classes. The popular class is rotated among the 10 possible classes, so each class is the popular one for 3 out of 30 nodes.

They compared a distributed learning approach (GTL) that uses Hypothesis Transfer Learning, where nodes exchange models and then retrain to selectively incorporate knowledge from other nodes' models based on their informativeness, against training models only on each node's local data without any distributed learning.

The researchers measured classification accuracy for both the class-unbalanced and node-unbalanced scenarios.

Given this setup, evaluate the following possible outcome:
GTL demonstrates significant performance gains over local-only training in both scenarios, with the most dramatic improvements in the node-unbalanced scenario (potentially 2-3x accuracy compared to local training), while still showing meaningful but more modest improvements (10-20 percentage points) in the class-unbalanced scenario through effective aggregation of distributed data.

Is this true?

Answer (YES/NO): NO